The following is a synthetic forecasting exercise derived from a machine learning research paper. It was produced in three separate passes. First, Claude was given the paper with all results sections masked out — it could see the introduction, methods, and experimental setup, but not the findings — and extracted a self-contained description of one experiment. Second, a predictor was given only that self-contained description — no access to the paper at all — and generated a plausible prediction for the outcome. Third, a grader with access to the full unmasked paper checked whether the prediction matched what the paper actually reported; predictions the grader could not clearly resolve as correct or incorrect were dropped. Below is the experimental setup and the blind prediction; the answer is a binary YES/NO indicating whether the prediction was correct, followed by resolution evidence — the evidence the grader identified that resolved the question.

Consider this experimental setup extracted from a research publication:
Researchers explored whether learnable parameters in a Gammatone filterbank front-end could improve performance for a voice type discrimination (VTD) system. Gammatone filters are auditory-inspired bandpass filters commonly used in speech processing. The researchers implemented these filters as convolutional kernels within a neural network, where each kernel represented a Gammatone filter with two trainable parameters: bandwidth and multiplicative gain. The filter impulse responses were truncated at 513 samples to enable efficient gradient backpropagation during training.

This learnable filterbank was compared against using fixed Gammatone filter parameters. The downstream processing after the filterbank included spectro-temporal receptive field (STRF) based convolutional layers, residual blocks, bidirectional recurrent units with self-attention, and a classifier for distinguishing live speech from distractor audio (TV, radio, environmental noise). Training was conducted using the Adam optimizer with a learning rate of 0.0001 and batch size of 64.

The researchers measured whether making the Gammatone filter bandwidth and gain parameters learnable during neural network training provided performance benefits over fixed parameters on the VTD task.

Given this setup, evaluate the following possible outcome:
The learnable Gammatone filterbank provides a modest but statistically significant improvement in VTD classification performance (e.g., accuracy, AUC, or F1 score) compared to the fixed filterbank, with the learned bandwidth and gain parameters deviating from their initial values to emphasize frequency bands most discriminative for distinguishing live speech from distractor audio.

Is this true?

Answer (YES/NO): NO